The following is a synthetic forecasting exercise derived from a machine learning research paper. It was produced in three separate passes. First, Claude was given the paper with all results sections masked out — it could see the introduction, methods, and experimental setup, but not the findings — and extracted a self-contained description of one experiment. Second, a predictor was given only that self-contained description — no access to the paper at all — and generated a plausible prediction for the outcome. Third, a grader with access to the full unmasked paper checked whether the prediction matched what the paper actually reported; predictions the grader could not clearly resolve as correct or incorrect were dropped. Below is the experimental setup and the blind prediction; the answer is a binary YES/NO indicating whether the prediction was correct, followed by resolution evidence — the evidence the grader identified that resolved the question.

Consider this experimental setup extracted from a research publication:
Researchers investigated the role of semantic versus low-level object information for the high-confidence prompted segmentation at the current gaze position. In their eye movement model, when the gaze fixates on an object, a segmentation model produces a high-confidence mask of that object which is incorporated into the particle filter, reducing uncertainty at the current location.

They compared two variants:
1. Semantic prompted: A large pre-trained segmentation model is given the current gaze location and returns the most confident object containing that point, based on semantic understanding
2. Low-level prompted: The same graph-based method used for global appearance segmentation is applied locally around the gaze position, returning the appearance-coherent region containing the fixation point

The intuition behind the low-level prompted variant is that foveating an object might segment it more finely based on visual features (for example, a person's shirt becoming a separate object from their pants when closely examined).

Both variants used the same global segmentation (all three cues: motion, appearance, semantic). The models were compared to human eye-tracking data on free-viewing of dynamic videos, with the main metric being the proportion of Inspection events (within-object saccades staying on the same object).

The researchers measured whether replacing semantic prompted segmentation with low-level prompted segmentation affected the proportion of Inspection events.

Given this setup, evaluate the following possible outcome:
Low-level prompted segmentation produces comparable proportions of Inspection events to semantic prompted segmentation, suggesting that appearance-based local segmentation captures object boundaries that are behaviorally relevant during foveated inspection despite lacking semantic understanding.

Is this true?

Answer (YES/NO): NO